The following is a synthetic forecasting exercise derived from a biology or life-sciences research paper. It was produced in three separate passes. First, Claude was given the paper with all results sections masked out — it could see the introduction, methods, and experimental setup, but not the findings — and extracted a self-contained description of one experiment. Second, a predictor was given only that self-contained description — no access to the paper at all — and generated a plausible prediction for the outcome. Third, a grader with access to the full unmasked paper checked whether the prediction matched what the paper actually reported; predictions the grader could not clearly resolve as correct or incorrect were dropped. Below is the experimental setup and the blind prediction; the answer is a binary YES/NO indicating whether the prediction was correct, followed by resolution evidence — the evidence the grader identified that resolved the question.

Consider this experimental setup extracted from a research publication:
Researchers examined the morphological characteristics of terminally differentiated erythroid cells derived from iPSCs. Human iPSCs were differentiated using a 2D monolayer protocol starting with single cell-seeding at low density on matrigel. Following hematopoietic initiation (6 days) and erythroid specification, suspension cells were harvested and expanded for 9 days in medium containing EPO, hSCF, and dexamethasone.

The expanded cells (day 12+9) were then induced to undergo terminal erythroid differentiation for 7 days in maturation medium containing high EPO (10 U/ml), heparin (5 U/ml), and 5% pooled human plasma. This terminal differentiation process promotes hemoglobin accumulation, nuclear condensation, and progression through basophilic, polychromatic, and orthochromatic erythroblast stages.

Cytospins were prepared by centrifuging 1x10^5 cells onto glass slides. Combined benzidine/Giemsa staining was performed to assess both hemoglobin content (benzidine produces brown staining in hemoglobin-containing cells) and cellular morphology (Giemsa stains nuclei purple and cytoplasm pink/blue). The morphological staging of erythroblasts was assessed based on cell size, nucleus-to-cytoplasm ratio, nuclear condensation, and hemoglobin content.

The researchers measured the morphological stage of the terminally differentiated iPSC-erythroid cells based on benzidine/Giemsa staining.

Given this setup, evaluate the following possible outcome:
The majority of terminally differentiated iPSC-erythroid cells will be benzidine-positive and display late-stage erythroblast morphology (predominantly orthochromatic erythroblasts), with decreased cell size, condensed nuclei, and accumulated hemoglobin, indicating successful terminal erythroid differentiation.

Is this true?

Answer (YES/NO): YES